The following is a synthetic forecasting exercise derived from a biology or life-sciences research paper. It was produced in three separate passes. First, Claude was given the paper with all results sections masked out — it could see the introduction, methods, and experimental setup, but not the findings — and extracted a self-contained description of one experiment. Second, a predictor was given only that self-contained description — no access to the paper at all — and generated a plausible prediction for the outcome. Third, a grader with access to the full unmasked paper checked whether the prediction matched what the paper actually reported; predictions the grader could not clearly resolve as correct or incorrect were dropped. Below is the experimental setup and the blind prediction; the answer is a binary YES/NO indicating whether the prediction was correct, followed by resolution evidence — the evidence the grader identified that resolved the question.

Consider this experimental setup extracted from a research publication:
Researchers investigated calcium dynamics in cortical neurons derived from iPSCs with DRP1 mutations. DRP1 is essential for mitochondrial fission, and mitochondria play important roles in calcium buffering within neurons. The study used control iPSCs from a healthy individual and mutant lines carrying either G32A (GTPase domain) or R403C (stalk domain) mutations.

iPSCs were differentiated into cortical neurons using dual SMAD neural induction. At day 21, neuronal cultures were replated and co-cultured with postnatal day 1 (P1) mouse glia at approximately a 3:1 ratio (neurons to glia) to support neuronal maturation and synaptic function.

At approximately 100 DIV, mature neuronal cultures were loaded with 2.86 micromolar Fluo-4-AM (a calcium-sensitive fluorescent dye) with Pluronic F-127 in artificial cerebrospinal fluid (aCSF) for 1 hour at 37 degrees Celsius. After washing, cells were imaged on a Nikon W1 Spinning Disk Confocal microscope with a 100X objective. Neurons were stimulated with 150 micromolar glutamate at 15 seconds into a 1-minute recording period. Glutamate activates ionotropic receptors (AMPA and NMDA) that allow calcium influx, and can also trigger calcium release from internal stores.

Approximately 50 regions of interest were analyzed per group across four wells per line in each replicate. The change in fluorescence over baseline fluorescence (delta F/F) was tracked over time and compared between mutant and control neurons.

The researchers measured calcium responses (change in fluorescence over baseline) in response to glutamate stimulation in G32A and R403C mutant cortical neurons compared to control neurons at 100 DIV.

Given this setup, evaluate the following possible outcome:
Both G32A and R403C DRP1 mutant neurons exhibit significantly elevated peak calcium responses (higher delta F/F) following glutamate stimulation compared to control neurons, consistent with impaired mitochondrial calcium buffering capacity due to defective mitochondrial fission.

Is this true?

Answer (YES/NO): YES